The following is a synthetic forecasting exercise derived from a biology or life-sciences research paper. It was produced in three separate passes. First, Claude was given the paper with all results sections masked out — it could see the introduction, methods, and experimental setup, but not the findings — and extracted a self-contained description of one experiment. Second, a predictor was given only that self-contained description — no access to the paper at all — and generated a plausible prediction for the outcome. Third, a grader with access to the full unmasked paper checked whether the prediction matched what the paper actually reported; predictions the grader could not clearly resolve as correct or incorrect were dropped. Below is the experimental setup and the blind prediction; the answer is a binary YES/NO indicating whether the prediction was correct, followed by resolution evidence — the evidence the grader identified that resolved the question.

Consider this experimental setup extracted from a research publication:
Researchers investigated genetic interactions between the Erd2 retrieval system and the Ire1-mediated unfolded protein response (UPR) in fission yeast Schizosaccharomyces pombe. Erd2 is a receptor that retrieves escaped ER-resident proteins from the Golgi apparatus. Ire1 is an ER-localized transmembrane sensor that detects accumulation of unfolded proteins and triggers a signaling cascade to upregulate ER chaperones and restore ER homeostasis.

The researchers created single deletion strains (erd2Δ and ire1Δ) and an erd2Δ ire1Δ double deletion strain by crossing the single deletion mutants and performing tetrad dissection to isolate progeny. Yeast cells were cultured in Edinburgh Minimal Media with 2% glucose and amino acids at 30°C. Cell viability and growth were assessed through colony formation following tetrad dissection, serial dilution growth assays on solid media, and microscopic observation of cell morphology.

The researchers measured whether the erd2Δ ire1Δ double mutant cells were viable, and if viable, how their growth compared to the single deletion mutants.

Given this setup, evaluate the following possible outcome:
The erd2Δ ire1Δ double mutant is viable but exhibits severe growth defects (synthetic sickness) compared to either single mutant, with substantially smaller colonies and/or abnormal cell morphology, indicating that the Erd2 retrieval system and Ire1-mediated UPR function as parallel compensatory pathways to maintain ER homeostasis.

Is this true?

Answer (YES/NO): YES